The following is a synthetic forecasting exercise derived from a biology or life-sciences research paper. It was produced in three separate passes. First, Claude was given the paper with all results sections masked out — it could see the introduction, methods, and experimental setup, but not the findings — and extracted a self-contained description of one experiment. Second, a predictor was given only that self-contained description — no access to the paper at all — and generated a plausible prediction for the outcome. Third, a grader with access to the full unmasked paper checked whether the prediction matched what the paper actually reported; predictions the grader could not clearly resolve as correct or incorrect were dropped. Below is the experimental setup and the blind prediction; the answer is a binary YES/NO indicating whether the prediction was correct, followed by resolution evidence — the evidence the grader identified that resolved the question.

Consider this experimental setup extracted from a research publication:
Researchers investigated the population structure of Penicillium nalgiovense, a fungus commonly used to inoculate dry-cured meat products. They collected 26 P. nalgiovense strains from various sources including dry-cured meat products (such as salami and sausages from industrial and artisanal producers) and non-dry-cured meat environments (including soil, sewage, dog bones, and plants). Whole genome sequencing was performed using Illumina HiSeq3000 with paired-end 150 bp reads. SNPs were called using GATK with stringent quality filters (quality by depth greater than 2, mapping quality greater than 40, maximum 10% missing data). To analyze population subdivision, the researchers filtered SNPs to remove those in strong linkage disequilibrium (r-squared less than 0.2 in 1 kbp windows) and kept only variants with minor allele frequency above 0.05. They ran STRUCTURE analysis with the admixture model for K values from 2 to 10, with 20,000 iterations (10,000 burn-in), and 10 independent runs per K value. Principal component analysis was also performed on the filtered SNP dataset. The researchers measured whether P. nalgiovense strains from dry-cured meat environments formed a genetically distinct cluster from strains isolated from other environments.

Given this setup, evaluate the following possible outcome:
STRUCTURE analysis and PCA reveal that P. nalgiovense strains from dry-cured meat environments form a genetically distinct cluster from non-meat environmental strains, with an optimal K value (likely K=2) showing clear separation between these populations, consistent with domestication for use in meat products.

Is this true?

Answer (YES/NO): NO